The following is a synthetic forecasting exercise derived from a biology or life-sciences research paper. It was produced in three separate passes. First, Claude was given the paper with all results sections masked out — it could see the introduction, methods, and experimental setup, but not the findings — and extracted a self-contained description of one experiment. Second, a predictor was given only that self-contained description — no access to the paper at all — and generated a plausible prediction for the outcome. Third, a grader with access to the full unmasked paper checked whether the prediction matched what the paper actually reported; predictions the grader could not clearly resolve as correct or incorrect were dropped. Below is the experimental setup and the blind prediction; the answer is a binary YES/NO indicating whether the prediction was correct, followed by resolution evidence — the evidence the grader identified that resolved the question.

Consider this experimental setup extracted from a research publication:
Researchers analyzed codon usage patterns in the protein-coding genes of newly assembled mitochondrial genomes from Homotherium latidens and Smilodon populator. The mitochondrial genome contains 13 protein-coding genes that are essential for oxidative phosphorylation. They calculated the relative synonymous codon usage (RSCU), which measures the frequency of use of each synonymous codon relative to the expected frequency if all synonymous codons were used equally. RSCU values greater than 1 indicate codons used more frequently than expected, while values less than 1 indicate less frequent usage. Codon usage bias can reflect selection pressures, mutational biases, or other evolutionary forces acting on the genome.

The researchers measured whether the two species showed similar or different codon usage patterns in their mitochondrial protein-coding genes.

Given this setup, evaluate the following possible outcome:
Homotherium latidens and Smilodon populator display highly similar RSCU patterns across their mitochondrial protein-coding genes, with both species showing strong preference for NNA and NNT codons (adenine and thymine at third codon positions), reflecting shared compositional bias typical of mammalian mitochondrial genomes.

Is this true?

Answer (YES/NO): NO